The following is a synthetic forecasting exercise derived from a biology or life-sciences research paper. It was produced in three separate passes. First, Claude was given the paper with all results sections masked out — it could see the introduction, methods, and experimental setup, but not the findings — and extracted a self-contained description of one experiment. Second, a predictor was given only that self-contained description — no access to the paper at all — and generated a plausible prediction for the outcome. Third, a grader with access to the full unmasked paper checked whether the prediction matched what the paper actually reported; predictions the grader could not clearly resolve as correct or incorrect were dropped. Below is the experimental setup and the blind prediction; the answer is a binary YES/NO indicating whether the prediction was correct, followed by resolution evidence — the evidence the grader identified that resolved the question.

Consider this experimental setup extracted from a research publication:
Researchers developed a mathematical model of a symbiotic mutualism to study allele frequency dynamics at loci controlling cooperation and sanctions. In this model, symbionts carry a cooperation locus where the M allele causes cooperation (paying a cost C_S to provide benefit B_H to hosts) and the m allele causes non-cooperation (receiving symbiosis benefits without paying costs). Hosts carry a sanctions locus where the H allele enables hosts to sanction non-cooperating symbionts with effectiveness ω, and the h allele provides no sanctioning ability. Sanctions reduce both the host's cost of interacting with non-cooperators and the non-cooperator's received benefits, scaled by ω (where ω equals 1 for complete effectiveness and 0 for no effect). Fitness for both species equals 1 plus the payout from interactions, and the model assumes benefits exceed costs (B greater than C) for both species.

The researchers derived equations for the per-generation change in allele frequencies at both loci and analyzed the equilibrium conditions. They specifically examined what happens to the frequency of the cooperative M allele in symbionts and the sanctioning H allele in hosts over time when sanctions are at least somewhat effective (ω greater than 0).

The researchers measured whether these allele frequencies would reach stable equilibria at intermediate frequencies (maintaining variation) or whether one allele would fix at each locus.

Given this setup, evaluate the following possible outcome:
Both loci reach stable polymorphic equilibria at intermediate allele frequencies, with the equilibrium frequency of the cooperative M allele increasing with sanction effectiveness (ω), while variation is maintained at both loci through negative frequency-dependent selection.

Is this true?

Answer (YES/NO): NO